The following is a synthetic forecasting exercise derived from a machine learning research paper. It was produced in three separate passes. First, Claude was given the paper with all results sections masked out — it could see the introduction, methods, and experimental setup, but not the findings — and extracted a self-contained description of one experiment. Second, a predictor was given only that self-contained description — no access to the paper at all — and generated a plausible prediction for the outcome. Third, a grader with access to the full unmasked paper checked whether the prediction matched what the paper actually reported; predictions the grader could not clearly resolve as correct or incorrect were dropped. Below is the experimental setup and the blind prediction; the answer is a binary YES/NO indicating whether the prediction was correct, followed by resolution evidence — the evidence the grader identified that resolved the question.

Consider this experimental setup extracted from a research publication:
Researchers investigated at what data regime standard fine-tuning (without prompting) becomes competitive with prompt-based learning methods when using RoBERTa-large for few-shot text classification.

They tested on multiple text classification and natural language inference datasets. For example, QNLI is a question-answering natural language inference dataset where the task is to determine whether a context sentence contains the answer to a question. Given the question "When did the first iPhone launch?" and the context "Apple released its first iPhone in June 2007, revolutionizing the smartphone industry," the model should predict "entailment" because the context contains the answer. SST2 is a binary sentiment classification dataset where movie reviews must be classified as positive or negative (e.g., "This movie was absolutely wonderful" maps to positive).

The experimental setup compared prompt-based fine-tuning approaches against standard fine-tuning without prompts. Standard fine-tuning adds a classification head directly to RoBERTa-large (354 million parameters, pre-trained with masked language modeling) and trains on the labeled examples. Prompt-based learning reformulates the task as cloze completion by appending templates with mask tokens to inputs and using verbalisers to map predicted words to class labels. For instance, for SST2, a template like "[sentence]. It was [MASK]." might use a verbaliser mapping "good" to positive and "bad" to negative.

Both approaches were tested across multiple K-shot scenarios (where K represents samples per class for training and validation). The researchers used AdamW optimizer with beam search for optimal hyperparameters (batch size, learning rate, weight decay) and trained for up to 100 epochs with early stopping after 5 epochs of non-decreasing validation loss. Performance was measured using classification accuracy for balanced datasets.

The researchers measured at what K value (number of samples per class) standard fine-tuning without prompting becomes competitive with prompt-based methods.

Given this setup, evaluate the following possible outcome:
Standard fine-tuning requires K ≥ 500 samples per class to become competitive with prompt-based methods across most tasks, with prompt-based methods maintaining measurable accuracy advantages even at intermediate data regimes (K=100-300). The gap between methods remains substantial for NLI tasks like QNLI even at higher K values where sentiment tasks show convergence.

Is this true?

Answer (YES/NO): NO